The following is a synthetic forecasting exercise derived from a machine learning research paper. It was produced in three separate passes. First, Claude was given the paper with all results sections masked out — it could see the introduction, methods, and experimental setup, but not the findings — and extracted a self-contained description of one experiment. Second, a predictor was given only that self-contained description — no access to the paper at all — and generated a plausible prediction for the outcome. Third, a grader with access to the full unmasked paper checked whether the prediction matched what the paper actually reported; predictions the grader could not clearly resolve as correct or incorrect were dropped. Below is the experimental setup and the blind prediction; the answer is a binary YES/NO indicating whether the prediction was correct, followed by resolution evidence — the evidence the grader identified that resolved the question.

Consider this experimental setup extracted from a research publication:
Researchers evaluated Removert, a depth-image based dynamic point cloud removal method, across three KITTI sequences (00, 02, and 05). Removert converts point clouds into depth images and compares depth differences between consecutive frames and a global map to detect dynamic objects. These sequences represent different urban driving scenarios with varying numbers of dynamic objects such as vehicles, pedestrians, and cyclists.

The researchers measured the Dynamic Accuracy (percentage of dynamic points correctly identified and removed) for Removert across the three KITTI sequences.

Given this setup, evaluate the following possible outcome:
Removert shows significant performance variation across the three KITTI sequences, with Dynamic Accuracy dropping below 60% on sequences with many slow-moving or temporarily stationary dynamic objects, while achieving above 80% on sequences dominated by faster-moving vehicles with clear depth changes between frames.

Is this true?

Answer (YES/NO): NO